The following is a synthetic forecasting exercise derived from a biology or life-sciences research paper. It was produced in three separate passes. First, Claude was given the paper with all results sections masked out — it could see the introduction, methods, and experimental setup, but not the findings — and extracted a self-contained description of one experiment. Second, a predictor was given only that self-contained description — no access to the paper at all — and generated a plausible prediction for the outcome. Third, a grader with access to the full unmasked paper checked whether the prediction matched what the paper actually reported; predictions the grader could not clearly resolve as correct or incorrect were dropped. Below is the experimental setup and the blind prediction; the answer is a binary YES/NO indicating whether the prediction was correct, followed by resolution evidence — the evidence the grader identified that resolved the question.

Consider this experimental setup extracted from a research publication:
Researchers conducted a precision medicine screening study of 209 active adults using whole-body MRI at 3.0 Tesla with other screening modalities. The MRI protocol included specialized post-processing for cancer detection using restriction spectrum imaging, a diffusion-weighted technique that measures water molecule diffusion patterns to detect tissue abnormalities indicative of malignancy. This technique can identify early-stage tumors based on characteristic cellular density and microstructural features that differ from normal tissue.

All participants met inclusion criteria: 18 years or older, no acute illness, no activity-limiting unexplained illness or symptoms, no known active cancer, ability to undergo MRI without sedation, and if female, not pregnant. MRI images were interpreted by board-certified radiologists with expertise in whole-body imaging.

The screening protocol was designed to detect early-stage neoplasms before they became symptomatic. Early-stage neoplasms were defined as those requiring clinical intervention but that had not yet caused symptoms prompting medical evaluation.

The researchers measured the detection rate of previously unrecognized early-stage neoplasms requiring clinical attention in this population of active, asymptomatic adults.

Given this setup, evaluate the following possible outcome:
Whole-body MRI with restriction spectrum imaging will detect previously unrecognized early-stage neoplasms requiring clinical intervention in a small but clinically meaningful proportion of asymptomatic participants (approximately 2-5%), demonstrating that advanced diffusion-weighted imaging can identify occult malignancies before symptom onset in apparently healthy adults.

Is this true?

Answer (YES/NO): YES